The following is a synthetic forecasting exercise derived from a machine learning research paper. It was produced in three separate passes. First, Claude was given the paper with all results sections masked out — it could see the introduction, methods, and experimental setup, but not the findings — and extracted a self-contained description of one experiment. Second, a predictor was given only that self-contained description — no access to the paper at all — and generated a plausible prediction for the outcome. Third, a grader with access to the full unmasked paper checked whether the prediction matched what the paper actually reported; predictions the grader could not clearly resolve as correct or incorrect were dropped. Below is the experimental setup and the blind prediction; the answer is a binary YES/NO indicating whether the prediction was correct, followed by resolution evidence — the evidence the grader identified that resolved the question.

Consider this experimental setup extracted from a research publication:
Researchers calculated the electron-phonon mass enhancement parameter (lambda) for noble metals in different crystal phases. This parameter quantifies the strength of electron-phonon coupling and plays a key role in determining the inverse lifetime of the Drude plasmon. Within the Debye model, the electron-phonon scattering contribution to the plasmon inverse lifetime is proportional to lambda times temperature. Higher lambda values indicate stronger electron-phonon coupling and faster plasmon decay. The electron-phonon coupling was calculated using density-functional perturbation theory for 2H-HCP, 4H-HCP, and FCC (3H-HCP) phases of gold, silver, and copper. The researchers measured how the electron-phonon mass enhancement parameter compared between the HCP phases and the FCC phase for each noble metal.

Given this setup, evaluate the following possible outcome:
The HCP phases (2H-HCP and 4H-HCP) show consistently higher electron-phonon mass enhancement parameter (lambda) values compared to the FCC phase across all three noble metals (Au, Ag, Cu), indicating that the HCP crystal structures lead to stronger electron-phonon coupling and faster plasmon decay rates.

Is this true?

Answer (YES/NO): YES